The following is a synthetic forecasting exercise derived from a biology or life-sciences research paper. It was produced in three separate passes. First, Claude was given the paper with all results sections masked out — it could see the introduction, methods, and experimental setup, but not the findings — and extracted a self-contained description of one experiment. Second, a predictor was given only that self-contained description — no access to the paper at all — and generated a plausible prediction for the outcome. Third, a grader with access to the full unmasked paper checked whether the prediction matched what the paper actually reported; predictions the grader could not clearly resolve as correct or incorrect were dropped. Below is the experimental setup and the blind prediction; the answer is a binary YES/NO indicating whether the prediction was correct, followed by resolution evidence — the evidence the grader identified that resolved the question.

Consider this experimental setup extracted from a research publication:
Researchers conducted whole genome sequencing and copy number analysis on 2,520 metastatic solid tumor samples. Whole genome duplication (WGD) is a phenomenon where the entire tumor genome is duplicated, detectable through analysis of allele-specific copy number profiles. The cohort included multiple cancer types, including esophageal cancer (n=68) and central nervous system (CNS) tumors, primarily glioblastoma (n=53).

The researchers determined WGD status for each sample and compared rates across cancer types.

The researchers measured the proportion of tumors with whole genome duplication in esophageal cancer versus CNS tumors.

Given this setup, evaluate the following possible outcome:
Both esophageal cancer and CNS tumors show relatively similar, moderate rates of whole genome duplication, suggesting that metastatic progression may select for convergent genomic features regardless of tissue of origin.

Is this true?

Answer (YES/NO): NO